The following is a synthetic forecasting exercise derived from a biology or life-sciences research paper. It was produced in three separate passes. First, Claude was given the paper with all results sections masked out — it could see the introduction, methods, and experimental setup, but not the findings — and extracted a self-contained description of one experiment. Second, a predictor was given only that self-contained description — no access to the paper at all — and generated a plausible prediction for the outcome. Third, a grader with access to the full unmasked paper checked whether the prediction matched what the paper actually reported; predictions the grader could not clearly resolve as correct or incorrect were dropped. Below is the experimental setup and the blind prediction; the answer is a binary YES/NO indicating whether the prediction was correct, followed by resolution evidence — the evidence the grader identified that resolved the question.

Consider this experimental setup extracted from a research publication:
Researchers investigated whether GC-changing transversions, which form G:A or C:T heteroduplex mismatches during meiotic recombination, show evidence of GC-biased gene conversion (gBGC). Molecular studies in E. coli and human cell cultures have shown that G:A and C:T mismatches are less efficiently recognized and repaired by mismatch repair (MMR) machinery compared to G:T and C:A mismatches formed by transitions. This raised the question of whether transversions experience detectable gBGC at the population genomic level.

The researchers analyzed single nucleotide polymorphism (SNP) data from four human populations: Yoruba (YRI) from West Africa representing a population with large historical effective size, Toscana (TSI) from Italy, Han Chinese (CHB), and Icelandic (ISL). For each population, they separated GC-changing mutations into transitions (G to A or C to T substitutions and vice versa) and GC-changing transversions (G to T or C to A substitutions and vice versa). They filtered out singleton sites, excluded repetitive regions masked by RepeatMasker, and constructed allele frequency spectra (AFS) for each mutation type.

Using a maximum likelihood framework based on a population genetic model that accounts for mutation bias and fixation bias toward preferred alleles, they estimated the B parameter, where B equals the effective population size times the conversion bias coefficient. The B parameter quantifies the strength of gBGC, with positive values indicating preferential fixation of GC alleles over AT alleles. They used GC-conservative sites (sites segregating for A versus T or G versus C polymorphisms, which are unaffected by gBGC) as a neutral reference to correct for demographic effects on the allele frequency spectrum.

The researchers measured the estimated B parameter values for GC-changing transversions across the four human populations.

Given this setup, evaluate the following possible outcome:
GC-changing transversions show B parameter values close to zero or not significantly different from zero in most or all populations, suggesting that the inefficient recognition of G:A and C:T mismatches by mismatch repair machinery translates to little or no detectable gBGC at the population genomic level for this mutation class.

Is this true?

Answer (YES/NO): NO